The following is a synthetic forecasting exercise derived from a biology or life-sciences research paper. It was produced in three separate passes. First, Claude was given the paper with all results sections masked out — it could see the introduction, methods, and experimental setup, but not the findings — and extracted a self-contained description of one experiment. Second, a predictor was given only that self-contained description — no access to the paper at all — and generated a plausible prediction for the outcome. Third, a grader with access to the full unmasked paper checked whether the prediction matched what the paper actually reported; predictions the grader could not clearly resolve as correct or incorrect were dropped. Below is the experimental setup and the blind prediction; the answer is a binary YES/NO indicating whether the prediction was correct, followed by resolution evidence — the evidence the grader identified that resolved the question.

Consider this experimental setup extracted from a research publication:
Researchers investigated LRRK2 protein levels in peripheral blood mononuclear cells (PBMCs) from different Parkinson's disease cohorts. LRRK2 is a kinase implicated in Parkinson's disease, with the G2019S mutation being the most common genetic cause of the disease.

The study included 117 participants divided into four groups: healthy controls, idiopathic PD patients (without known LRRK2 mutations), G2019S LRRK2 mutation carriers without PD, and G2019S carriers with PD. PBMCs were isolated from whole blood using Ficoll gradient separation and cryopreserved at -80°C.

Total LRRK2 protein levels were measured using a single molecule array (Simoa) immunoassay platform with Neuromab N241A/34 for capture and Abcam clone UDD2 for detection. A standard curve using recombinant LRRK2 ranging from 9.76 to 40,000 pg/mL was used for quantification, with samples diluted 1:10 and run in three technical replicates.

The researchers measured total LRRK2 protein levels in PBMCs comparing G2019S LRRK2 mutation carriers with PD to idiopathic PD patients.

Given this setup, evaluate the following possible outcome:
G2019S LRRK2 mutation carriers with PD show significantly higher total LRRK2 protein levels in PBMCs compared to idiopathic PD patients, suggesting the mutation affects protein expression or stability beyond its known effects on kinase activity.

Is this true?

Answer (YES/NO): NO